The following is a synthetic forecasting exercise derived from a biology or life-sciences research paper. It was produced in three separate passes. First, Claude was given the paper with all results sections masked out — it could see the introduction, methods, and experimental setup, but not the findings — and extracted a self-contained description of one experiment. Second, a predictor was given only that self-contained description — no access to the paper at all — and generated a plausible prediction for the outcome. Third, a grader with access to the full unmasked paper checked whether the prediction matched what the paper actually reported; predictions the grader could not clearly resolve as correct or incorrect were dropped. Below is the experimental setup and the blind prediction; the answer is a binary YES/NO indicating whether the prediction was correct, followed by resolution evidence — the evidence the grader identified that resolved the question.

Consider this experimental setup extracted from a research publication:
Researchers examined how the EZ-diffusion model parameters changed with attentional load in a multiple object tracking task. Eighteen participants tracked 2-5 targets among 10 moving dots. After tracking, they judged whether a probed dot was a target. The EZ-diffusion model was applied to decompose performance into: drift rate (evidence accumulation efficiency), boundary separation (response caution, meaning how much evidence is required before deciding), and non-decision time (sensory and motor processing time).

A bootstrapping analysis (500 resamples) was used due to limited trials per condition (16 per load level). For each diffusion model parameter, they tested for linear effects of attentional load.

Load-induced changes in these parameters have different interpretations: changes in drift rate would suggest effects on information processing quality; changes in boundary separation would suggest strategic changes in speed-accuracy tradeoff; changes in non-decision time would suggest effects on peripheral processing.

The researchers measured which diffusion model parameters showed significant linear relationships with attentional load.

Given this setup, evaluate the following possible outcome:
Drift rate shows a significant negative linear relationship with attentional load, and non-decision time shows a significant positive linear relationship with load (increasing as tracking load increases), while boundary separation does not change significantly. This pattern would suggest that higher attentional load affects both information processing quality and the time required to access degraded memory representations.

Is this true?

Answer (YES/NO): NO